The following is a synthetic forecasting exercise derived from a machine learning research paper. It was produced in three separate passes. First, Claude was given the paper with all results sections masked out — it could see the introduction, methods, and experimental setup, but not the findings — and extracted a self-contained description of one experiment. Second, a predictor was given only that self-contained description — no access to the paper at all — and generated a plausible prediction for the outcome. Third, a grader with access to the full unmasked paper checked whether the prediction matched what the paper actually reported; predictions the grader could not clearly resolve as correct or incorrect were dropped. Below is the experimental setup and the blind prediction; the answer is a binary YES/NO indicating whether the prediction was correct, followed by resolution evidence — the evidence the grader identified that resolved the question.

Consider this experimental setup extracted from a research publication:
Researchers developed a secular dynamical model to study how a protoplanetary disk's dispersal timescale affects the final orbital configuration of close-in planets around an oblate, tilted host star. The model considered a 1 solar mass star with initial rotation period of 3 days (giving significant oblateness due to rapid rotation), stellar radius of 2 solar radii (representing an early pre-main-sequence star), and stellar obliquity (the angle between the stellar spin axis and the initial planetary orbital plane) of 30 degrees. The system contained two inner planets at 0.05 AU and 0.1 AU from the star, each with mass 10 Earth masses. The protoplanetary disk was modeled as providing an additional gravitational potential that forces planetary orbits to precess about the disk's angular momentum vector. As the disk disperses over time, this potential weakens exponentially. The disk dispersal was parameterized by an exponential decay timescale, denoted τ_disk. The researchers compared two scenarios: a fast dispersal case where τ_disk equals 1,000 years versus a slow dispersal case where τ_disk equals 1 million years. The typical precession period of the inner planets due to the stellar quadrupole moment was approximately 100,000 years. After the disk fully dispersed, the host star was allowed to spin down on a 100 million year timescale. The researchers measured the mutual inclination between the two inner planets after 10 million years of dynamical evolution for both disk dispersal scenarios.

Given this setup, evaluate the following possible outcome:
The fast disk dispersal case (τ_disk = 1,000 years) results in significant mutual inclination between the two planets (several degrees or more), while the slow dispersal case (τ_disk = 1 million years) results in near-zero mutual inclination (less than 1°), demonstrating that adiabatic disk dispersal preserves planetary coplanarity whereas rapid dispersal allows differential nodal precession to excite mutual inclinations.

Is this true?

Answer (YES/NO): YES